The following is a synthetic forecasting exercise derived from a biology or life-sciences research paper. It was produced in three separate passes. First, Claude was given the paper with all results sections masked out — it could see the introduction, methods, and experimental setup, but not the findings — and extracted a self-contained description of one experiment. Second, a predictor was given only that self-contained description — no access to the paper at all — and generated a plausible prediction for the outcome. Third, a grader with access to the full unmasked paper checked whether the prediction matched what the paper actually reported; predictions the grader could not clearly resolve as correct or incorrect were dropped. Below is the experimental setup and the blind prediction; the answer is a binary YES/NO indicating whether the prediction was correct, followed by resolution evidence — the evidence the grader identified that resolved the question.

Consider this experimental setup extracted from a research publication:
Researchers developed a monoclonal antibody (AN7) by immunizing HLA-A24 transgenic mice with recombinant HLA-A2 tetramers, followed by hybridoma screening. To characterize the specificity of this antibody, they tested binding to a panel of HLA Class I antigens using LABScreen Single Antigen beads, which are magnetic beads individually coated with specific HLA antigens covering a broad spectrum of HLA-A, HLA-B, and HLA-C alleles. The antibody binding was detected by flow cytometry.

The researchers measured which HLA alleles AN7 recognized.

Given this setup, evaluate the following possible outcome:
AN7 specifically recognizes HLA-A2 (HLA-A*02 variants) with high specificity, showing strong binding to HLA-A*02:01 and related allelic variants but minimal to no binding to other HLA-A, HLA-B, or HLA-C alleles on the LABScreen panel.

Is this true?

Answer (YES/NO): NO